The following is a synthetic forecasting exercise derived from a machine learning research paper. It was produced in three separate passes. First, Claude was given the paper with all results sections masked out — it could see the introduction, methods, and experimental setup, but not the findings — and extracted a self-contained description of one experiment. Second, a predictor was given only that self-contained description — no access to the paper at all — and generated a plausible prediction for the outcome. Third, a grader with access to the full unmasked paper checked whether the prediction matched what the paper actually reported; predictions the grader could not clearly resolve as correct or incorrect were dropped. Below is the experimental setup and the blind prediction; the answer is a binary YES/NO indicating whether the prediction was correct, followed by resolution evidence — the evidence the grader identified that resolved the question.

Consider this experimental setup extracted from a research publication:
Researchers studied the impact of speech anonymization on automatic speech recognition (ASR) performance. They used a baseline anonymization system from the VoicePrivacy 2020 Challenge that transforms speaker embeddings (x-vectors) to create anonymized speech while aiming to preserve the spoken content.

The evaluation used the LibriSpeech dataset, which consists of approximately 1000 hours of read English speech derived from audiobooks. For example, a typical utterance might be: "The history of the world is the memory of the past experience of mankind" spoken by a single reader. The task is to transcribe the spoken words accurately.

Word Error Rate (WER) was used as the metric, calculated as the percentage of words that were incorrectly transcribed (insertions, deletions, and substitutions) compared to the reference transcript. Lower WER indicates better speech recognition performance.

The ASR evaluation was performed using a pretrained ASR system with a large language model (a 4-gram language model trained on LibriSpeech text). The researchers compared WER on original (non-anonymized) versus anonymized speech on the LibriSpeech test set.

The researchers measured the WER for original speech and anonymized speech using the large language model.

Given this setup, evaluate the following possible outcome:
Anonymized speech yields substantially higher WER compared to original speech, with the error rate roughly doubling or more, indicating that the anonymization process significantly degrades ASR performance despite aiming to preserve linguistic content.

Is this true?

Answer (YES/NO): NO